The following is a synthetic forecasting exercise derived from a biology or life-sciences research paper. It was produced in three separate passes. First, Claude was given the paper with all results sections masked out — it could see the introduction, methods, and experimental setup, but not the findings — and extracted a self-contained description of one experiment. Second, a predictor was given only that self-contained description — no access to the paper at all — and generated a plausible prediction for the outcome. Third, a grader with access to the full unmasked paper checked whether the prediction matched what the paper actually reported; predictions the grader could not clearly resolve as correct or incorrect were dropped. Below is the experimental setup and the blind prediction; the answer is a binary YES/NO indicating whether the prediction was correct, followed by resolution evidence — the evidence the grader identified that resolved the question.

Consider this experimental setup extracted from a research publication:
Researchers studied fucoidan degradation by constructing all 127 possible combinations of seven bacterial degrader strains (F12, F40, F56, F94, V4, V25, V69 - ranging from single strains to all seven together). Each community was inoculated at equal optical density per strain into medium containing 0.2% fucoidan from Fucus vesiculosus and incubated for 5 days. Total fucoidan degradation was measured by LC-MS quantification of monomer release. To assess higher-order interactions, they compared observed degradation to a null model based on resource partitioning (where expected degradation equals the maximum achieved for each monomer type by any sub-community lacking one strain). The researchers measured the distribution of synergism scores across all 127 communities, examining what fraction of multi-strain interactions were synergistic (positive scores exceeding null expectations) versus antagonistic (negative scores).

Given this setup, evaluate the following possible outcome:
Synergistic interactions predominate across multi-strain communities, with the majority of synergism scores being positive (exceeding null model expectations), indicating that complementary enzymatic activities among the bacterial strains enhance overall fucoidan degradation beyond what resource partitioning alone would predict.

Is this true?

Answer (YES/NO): YES